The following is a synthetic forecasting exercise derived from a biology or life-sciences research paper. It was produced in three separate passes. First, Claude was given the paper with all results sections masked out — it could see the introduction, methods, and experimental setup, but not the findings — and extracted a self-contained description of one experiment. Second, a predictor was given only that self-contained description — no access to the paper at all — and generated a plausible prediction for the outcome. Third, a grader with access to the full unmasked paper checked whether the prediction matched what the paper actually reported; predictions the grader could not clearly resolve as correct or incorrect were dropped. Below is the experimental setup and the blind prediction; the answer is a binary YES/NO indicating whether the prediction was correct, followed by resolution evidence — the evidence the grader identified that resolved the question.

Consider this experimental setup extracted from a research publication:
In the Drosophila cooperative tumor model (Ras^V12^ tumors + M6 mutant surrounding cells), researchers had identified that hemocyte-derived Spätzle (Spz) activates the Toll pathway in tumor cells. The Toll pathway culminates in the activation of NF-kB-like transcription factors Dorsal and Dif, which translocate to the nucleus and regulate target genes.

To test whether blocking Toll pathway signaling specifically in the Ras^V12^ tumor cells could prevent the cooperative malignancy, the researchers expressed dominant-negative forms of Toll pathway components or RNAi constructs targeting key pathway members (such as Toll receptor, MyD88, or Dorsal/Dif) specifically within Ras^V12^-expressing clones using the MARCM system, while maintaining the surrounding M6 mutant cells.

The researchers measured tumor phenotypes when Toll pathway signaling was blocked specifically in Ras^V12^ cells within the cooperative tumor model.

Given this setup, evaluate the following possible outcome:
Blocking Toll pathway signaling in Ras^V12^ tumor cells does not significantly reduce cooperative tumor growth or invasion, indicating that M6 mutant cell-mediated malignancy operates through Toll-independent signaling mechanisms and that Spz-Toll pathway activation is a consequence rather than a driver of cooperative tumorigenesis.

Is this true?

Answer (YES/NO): NO